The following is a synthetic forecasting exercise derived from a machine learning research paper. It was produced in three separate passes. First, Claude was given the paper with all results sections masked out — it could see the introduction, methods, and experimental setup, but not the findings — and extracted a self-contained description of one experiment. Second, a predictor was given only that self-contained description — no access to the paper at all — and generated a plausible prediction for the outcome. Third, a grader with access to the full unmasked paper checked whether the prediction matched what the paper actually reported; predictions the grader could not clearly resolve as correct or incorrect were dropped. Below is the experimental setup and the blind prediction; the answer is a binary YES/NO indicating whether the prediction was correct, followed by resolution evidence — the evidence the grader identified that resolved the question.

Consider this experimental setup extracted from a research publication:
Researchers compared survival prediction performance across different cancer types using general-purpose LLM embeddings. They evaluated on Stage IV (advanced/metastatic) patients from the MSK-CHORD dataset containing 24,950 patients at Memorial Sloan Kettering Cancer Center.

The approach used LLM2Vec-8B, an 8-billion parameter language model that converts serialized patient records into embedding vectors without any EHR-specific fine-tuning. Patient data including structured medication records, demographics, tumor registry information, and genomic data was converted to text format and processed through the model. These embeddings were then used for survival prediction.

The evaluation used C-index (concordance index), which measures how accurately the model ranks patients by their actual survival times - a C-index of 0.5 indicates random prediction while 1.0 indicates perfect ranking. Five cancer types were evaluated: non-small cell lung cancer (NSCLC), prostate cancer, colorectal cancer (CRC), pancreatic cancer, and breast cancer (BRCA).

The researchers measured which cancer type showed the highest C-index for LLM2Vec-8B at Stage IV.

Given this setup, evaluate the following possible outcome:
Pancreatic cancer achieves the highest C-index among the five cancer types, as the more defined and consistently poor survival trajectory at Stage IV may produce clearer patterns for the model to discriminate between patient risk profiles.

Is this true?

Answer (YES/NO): NO